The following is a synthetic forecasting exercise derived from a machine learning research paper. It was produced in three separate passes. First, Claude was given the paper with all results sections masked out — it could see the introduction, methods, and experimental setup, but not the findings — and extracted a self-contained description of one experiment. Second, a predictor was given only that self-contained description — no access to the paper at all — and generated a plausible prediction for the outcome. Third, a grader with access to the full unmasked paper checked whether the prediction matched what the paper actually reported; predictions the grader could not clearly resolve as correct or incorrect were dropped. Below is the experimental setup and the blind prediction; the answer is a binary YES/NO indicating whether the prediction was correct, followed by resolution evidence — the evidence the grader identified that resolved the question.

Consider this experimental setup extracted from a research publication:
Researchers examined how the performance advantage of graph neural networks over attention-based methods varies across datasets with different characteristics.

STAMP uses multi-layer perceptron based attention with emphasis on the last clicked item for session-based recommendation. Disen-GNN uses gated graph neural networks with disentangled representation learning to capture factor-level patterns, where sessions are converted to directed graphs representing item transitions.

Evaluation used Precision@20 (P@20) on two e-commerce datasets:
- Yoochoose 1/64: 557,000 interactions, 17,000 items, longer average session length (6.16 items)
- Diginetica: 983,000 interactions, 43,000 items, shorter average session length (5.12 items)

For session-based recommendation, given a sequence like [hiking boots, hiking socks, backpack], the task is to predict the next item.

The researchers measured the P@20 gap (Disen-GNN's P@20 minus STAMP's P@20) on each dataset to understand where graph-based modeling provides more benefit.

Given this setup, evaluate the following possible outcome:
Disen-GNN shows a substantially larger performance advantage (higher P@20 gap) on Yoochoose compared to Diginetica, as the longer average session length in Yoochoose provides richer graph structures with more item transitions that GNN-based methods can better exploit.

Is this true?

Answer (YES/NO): NO